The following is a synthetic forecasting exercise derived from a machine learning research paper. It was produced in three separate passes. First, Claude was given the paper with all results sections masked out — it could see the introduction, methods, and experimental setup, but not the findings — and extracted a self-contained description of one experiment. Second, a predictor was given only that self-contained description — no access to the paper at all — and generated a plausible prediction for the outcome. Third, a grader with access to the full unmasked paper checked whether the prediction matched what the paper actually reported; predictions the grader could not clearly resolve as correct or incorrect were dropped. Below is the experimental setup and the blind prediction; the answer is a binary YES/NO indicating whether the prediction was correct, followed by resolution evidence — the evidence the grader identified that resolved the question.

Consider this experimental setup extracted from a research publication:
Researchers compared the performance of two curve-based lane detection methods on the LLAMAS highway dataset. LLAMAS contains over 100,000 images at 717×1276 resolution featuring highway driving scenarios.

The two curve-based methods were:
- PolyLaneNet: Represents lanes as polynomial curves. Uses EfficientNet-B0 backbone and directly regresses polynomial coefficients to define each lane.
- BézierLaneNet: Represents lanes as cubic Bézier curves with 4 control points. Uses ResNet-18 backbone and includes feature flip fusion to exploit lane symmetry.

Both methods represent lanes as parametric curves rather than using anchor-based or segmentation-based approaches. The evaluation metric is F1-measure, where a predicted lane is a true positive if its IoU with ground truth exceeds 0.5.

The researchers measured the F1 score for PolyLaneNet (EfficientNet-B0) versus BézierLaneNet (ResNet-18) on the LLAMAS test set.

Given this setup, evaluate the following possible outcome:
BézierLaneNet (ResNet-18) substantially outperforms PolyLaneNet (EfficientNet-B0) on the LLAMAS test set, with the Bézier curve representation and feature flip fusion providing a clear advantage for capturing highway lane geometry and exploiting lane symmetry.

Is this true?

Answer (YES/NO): YES